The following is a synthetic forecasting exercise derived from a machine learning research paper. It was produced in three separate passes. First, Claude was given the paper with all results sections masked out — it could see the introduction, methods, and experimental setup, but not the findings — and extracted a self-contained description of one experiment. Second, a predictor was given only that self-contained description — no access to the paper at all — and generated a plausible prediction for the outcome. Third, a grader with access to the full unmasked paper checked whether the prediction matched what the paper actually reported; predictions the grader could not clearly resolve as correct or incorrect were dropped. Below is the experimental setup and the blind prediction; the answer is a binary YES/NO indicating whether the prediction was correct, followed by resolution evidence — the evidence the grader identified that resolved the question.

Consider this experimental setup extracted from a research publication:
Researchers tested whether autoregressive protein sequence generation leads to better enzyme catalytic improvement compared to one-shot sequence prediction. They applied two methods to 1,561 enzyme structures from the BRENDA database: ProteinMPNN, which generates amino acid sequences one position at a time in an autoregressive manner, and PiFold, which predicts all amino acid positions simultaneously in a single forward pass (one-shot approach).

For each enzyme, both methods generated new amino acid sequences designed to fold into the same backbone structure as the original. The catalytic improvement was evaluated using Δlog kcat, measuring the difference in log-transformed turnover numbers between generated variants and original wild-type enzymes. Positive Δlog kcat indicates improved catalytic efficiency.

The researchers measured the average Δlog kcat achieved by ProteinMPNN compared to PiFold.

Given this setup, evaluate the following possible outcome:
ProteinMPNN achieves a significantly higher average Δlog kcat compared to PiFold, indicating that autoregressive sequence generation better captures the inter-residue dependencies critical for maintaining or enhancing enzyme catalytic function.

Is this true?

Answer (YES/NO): NO